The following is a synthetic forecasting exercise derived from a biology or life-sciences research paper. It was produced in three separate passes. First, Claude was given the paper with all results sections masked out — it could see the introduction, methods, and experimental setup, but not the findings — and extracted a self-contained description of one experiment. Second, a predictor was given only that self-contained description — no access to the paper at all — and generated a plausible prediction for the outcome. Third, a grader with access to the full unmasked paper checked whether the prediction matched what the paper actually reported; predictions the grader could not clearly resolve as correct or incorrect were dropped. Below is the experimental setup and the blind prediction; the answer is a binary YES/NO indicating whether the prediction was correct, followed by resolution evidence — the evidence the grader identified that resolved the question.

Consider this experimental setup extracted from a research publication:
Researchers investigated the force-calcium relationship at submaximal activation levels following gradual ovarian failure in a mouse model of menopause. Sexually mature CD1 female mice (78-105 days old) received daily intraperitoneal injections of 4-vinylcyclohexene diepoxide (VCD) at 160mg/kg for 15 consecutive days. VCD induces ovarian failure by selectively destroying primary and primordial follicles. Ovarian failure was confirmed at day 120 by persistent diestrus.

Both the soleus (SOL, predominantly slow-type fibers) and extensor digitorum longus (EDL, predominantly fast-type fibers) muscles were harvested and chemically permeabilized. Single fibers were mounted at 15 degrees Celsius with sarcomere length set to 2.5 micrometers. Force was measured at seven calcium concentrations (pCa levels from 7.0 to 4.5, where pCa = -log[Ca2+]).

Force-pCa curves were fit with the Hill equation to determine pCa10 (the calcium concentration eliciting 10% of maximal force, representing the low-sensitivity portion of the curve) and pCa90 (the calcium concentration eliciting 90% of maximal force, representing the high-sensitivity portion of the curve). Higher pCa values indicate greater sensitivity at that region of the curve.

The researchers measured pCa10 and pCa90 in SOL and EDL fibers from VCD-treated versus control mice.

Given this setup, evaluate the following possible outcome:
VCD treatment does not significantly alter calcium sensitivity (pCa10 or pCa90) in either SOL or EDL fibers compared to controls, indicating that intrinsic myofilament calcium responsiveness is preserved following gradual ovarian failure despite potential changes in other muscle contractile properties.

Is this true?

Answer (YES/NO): NO